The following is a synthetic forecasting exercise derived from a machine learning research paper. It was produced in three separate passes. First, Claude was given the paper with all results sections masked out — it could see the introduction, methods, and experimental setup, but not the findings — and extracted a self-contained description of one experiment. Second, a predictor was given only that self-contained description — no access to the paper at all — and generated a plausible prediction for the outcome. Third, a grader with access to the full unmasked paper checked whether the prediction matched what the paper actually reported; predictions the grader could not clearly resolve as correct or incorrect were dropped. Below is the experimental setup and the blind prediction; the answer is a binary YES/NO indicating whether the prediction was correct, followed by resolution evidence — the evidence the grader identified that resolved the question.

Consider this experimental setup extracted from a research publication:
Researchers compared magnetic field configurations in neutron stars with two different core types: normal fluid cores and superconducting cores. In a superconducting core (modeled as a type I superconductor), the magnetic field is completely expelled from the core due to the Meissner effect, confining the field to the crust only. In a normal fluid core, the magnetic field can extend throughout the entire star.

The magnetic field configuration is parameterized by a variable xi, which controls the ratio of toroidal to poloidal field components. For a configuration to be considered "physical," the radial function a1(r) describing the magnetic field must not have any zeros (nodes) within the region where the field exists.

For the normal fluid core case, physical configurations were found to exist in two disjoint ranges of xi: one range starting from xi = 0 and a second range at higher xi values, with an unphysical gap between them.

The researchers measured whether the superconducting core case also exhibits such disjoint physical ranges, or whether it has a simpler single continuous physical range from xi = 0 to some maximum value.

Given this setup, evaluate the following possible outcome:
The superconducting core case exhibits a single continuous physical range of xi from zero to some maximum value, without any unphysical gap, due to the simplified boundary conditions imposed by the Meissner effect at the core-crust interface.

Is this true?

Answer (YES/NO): YES